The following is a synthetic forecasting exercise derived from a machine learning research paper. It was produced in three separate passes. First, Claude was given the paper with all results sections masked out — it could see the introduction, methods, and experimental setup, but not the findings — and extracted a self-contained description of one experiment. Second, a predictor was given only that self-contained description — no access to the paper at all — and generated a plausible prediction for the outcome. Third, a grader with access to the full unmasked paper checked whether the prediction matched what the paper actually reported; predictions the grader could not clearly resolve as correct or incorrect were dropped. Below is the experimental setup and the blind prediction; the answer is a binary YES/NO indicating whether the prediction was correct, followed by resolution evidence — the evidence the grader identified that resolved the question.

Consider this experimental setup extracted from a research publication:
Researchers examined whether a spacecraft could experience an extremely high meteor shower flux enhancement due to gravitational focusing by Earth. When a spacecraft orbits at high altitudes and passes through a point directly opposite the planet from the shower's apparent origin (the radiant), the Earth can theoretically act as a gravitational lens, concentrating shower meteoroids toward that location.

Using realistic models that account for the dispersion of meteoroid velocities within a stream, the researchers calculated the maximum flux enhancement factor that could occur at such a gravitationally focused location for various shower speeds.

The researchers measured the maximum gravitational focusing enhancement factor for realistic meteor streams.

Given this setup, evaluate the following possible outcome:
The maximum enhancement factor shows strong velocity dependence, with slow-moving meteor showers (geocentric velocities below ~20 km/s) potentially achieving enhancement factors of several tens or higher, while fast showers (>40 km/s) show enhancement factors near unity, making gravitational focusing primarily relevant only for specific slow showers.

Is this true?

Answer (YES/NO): NO